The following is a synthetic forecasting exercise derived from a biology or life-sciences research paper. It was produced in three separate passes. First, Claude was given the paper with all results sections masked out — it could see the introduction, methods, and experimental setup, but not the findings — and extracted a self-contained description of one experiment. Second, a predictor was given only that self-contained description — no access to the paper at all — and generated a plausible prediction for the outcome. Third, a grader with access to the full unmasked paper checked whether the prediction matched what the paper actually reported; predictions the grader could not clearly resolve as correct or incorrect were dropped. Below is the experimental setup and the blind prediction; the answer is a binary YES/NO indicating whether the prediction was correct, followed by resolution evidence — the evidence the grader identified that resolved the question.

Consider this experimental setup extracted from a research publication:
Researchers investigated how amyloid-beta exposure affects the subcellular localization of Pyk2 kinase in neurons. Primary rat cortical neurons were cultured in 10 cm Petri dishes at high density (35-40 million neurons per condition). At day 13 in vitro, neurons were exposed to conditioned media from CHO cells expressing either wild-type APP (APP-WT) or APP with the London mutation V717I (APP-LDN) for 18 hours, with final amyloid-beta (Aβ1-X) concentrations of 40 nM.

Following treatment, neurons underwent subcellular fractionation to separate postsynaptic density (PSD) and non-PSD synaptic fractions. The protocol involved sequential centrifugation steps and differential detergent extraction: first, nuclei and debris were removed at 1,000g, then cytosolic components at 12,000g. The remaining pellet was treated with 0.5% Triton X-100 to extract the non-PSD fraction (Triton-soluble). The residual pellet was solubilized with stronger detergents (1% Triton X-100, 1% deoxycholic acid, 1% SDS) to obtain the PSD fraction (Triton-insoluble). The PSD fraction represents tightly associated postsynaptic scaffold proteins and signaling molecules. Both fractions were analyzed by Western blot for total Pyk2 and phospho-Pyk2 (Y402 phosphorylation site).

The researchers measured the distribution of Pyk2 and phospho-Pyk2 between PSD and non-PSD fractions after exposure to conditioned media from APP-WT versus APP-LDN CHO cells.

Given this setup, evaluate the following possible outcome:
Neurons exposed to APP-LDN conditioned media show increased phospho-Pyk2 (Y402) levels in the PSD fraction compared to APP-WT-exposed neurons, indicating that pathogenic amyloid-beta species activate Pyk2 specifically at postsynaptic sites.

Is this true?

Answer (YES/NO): NO